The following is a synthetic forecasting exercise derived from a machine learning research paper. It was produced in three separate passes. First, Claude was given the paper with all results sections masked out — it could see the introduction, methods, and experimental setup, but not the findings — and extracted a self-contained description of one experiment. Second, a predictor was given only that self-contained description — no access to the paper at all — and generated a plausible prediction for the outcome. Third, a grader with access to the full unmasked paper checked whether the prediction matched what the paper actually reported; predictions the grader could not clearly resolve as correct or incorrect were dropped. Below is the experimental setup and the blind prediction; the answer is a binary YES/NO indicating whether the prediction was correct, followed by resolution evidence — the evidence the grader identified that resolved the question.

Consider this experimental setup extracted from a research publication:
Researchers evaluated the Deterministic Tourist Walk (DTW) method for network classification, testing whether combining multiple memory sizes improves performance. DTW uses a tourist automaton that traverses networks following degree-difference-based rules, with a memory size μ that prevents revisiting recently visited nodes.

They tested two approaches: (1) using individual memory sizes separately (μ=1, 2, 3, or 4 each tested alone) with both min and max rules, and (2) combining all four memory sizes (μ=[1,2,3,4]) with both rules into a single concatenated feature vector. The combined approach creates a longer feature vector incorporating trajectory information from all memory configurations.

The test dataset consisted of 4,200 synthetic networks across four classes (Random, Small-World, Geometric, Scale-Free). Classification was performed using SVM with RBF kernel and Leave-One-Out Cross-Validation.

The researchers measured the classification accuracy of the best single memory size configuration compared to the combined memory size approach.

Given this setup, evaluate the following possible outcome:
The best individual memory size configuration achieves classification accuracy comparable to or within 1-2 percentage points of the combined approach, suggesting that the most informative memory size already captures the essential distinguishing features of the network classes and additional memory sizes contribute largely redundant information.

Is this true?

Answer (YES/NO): NO